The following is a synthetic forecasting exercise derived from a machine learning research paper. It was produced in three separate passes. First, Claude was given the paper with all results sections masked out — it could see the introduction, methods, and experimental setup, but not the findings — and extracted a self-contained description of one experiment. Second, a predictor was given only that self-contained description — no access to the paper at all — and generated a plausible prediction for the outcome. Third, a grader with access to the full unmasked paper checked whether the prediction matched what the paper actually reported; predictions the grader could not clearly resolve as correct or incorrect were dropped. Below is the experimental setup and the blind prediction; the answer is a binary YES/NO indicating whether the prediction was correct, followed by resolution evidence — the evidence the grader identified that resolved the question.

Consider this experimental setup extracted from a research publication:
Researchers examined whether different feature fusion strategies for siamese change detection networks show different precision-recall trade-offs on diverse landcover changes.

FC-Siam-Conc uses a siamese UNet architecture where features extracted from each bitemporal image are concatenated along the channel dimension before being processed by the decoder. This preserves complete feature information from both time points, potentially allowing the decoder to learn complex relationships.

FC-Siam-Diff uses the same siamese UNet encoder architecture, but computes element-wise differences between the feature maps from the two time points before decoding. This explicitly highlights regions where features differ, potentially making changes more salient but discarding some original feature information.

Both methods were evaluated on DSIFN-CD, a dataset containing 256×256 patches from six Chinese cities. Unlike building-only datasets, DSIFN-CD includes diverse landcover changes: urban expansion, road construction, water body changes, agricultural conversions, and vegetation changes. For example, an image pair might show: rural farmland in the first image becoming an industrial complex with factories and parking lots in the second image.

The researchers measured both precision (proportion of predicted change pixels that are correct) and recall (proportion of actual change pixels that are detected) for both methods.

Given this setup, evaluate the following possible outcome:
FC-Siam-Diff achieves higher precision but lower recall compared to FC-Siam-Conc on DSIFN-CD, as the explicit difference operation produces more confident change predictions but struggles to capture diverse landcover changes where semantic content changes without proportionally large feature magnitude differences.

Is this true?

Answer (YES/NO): NO